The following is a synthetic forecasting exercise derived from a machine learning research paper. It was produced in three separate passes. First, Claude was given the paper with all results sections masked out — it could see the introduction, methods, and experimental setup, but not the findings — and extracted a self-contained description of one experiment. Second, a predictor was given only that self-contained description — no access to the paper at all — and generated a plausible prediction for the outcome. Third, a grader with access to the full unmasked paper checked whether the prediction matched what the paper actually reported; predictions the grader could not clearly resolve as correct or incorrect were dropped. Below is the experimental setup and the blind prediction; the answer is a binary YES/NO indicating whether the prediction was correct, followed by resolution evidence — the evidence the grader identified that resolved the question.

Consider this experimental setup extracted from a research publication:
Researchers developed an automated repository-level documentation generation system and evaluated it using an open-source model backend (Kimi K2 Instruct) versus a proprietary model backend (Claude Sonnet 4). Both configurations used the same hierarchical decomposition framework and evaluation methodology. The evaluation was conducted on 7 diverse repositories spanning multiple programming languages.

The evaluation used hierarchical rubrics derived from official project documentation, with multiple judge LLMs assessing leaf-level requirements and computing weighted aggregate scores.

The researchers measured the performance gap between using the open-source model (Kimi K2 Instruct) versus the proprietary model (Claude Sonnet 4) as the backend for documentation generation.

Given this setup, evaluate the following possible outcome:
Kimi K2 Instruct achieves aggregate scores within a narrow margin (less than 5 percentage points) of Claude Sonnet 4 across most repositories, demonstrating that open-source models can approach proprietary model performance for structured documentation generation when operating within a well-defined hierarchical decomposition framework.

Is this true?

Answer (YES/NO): YES